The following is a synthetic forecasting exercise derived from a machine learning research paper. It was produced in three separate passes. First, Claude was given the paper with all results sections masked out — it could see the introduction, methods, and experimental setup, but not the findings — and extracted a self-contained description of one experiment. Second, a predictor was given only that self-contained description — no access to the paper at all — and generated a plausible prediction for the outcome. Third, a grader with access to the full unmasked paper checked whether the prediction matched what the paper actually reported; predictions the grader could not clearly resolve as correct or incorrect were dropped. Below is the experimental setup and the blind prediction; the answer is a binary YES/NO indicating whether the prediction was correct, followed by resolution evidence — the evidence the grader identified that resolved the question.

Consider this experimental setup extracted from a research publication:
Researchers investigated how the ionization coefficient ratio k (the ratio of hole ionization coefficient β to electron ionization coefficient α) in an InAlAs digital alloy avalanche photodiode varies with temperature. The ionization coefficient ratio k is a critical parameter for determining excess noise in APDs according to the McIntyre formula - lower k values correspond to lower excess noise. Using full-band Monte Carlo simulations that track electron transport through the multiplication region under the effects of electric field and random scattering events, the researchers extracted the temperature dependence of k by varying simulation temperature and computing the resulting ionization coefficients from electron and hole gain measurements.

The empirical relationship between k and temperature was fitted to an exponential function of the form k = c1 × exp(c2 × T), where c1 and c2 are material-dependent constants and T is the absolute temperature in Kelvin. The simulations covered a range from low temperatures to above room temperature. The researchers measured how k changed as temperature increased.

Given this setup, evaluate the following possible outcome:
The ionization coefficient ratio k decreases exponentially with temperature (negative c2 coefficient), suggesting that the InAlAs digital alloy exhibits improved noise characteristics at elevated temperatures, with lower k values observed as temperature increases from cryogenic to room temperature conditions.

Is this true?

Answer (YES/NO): NO